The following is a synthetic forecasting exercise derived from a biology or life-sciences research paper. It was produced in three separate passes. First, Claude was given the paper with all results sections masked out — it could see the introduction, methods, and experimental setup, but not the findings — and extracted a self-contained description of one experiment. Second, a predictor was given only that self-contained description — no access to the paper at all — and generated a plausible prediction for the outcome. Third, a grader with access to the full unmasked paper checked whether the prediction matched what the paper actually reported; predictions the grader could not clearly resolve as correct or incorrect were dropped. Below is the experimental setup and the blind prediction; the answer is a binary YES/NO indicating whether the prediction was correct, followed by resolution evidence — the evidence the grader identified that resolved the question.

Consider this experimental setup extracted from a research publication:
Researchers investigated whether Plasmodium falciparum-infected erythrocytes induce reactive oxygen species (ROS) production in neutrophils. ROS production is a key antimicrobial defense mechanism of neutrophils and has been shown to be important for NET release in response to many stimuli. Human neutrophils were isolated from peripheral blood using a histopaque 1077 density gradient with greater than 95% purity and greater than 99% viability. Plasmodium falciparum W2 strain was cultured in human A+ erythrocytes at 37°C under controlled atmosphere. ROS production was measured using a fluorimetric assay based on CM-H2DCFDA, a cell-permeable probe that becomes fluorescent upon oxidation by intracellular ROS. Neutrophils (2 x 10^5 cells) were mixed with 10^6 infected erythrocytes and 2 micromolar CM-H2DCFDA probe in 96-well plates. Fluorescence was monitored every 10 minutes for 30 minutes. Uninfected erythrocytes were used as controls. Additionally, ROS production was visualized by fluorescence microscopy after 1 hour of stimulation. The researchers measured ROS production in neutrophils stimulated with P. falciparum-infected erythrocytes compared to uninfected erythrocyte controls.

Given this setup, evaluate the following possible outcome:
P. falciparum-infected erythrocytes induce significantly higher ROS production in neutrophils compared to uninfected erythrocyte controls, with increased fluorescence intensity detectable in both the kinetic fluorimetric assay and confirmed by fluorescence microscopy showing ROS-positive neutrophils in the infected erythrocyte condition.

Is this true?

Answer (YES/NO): YES